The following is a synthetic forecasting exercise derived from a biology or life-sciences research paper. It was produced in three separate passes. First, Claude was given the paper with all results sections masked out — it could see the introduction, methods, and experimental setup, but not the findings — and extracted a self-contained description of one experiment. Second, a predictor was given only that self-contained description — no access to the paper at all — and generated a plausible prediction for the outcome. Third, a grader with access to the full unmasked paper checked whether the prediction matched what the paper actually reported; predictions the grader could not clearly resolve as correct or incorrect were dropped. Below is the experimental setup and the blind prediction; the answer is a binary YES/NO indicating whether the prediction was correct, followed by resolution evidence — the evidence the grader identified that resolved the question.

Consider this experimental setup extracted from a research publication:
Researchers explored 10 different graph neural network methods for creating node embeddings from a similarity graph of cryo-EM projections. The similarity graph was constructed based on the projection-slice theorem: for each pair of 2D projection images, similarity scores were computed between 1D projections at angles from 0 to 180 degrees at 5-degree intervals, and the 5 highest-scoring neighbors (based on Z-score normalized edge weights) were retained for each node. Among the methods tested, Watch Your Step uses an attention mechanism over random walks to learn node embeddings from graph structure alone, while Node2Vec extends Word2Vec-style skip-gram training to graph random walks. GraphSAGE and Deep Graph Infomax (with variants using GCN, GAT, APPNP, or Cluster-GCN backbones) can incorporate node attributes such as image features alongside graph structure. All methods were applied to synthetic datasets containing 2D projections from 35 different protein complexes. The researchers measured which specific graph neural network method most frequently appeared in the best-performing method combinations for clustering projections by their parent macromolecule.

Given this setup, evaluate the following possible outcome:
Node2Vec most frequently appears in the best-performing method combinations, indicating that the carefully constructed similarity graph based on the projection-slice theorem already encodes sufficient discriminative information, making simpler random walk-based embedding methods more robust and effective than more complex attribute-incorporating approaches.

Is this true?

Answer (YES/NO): NO